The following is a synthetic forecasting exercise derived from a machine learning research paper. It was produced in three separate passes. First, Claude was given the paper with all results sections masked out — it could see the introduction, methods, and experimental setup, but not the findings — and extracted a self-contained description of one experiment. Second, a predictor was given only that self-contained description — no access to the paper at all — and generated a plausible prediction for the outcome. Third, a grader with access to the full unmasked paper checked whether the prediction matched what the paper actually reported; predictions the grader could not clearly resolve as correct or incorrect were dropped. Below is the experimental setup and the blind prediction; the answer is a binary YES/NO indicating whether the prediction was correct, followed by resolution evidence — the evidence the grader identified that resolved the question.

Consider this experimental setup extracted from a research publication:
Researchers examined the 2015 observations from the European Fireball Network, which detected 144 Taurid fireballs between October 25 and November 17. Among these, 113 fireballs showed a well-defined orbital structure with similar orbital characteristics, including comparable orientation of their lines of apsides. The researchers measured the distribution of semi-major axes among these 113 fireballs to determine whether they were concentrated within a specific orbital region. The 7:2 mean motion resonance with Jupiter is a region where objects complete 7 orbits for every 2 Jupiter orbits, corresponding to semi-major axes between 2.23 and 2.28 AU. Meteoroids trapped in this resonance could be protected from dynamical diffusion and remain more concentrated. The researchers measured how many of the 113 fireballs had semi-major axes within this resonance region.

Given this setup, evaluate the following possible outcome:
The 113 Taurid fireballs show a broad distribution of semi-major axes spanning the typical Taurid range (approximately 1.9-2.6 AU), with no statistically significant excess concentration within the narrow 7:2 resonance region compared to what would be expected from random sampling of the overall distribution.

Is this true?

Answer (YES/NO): NO